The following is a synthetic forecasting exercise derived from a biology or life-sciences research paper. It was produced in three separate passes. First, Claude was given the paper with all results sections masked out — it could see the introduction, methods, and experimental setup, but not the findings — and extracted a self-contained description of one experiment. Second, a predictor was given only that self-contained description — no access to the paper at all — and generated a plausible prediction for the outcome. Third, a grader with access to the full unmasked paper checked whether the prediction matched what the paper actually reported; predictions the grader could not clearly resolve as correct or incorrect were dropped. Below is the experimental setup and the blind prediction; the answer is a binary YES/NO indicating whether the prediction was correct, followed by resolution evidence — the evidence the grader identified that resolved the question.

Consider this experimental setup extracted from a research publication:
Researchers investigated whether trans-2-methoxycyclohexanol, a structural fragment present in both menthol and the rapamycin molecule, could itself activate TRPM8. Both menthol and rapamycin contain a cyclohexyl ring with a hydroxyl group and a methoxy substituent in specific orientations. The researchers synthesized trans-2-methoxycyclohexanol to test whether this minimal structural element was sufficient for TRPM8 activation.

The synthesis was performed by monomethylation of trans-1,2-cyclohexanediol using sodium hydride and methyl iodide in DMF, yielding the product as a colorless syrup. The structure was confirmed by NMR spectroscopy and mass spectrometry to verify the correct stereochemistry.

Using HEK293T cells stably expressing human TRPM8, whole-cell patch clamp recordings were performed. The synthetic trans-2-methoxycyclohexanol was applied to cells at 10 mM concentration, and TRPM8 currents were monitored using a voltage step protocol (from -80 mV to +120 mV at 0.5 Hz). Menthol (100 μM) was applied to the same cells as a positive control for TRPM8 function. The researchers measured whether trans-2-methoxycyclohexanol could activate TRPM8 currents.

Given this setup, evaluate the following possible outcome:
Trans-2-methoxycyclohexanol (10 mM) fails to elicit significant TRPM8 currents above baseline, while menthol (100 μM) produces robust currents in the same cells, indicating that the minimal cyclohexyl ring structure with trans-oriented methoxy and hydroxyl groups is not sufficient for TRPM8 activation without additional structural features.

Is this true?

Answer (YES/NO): YES